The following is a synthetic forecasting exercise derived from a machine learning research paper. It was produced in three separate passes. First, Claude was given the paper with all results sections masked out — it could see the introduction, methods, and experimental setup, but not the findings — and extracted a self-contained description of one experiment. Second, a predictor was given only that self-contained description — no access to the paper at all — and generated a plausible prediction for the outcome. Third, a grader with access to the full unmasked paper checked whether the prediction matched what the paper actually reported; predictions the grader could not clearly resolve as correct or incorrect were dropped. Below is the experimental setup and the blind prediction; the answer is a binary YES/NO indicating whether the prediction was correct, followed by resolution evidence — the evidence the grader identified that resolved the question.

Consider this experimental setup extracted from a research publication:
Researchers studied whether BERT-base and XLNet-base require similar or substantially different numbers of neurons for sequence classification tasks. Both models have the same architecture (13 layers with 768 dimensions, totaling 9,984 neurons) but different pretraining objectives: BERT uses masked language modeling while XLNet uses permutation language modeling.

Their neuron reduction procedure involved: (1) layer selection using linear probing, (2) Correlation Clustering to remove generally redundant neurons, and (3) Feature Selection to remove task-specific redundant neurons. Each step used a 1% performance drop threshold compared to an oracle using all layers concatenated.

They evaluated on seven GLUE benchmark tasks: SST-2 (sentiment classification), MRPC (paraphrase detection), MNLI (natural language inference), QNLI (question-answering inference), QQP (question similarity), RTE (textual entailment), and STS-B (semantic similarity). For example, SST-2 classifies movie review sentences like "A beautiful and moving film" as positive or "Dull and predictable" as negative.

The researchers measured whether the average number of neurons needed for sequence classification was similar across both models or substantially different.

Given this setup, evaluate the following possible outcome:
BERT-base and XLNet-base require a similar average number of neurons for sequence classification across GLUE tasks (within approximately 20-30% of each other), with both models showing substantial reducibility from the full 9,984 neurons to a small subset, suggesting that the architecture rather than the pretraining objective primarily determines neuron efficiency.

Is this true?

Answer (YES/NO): YES